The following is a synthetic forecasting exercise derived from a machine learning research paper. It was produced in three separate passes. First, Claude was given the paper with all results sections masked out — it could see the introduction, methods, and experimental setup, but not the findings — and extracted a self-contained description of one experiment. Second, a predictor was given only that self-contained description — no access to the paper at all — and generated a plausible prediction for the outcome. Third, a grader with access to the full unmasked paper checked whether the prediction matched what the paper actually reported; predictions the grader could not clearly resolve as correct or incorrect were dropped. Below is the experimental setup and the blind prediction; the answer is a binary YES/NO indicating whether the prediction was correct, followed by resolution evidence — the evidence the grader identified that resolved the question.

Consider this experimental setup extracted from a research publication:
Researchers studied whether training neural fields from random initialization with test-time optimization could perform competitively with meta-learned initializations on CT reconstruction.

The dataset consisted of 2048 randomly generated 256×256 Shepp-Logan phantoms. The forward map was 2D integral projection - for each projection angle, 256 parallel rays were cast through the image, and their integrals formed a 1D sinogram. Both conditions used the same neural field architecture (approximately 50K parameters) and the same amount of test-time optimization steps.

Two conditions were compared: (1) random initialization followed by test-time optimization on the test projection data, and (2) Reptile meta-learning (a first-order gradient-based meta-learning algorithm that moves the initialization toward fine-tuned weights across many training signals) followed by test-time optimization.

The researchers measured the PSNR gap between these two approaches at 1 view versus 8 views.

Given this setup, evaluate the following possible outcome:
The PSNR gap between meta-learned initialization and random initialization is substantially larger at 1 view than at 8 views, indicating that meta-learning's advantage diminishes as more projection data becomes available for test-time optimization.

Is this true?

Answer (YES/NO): NO